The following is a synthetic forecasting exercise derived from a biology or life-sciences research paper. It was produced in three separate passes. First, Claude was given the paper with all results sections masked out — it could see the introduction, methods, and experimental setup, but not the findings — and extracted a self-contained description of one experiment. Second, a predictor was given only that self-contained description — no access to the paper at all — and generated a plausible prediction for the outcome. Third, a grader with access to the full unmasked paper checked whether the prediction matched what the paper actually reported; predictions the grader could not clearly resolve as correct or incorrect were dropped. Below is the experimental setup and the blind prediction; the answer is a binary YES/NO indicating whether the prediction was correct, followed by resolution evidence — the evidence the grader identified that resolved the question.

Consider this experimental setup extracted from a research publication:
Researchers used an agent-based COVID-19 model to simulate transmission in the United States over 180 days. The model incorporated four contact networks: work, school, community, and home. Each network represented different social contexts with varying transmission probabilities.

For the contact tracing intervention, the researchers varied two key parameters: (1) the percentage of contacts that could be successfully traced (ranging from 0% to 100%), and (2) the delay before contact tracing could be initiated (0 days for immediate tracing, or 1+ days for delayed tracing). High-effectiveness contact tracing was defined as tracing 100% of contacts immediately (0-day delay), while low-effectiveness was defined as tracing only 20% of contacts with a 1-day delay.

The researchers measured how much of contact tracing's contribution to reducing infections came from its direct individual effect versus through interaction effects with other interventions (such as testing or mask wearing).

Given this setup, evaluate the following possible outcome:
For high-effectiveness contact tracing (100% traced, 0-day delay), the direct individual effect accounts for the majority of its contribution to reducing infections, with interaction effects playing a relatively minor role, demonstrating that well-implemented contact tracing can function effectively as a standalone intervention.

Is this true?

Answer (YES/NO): NO